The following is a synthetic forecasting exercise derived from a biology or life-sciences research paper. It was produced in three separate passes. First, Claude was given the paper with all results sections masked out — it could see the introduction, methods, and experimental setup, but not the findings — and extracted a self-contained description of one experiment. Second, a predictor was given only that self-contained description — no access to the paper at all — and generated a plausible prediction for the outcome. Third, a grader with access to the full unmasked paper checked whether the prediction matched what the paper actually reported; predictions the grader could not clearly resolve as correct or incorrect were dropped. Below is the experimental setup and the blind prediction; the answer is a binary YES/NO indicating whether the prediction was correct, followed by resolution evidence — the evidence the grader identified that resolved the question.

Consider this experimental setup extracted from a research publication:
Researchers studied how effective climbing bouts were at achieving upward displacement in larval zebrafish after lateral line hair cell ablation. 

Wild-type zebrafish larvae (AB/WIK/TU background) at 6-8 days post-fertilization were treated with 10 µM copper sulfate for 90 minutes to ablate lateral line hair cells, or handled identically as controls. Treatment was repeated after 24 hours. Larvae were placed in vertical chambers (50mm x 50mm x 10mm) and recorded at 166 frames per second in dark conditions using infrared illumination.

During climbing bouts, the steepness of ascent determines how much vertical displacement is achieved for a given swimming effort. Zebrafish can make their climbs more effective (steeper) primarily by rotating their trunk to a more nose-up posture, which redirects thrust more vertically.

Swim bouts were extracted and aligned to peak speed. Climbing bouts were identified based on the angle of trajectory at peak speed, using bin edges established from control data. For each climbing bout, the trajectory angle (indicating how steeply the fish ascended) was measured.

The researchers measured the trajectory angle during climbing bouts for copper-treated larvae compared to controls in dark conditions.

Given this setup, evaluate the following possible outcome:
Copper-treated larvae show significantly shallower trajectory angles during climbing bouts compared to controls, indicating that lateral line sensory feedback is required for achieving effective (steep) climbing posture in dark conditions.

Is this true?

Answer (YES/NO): NO